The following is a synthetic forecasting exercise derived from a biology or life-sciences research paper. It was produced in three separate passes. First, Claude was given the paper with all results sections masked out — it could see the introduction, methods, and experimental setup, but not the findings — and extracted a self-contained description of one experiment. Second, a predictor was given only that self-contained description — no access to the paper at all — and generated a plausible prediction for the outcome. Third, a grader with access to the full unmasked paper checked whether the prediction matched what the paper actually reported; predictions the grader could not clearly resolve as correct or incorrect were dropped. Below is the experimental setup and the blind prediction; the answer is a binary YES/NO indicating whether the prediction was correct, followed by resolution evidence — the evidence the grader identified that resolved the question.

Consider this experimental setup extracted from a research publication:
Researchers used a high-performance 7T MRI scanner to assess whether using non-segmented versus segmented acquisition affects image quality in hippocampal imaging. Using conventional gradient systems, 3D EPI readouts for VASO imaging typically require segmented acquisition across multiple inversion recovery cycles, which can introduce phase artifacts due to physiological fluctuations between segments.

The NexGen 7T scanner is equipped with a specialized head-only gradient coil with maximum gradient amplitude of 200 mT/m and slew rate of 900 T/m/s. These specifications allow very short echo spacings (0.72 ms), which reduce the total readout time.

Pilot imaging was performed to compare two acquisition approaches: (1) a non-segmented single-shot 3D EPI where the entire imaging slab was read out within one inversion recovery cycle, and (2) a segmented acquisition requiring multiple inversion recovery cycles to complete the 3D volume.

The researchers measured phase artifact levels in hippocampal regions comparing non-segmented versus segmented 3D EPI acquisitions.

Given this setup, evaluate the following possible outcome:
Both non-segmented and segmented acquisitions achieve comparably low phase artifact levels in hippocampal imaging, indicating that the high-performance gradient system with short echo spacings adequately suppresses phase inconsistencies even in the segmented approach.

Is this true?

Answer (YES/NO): NO